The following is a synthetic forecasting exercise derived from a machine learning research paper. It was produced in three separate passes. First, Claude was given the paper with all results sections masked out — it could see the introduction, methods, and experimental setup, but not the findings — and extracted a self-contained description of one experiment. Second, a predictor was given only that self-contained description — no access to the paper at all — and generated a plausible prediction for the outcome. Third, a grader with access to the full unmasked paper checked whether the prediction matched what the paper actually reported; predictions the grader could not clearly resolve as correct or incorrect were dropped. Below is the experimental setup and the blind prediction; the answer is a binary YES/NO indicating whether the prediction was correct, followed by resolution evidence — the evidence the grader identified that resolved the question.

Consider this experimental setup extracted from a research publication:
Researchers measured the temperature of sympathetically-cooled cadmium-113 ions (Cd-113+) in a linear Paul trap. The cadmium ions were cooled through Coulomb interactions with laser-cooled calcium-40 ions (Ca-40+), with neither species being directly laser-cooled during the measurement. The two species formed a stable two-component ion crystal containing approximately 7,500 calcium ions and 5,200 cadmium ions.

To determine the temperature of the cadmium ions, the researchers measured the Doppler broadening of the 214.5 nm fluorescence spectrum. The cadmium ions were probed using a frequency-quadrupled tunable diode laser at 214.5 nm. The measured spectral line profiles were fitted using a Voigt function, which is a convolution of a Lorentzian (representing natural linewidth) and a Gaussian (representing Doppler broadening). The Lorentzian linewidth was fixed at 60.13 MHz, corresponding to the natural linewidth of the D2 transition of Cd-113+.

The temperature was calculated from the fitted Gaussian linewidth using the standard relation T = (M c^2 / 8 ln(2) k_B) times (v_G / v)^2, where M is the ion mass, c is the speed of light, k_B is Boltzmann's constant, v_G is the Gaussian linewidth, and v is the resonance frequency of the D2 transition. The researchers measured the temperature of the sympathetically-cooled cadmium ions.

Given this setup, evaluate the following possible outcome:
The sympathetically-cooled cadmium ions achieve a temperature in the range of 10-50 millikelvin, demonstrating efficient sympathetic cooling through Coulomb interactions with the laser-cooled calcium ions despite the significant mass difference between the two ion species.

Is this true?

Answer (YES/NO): YES